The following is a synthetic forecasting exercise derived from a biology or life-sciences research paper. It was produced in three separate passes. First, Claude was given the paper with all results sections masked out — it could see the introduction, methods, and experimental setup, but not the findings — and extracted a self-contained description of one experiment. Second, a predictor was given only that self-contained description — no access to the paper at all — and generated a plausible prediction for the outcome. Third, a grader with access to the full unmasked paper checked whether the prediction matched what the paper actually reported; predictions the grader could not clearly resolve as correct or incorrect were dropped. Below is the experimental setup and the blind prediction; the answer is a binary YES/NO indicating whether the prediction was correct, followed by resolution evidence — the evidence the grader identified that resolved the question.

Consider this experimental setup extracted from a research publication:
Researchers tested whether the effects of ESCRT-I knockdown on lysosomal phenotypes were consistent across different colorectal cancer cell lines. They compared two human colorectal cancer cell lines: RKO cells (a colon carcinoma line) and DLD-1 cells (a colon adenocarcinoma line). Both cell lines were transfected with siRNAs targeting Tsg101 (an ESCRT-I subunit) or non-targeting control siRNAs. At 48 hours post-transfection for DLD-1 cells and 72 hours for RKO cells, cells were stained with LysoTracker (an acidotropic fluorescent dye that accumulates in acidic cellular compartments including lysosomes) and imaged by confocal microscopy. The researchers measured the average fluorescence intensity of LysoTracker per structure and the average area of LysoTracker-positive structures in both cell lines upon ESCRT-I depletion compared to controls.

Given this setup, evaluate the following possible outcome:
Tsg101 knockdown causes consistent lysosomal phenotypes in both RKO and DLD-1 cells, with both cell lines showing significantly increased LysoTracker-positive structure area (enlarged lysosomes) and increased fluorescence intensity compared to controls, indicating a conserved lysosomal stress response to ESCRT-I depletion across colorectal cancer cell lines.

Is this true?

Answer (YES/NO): YES